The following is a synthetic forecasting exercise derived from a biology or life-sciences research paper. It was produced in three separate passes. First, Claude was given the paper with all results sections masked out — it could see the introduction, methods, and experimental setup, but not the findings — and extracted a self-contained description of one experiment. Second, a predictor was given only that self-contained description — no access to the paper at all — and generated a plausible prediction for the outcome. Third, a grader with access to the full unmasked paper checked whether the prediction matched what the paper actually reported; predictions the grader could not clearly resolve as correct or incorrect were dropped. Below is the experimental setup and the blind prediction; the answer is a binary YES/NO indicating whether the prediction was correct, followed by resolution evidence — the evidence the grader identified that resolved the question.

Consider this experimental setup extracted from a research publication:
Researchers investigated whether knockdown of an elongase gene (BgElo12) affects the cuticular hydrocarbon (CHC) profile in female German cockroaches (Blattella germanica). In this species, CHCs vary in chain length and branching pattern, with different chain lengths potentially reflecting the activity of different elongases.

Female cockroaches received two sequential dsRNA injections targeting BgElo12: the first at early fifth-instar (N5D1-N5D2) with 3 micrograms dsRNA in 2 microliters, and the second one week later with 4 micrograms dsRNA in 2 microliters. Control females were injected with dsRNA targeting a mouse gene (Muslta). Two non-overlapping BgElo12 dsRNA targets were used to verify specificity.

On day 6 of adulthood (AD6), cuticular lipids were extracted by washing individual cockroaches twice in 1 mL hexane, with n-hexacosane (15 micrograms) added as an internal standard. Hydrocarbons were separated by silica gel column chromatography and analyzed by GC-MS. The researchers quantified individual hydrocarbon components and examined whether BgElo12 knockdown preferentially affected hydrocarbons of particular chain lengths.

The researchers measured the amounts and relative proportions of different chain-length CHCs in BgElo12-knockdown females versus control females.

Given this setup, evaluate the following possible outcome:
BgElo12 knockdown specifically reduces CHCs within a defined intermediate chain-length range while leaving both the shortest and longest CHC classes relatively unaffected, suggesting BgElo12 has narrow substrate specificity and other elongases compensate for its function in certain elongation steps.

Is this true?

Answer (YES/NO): NO